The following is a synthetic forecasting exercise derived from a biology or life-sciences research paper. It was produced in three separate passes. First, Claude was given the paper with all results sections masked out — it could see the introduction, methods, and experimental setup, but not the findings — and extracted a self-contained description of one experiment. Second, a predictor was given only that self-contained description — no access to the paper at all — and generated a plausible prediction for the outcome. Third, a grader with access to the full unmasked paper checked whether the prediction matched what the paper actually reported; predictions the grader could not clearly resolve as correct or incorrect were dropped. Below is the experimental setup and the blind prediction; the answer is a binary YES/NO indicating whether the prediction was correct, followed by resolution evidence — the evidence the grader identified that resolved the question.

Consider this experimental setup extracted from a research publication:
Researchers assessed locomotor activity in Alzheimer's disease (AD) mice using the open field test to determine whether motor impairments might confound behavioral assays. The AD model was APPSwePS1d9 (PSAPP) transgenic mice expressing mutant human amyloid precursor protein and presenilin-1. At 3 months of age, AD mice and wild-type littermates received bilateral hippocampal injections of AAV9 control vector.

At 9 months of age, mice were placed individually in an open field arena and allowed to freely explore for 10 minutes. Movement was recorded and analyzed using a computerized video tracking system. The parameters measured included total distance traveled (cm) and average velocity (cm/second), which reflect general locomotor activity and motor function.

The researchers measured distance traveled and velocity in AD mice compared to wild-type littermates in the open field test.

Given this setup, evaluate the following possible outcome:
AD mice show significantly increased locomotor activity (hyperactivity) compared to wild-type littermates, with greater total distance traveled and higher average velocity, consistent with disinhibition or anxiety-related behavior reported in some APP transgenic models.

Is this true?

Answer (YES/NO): NO